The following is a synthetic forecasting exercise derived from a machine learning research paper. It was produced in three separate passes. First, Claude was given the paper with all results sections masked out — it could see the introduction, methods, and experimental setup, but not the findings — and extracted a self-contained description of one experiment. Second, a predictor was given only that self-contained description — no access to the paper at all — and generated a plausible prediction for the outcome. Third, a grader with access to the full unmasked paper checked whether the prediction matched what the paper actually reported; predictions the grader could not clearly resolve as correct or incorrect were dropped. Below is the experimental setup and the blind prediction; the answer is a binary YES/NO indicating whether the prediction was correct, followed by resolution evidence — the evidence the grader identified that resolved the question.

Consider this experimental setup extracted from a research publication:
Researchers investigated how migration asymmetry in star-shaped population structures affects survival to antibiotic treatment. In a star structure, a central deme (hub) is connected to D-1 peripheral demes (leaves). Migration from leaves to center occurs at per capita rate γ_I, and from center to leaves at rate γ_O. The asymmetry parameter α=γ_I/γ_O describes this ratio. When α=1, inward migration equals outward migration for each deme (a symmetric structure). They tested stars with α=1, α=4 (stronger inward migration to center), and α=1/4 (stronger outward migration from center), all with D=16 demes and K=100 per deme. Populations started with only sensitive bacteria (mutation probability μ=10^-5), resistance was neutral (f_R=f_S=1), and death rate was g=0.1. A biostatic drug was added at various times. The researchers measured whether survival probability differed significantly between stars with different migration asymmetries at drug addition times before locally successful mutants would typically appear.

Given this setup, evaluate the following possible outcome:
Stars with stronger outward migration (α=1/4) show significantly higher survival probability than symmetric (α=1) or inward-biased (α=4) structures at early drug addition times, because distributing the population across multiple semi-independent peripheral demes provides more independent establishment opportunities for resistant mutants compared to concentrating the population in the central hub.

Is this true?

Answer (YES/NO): NO